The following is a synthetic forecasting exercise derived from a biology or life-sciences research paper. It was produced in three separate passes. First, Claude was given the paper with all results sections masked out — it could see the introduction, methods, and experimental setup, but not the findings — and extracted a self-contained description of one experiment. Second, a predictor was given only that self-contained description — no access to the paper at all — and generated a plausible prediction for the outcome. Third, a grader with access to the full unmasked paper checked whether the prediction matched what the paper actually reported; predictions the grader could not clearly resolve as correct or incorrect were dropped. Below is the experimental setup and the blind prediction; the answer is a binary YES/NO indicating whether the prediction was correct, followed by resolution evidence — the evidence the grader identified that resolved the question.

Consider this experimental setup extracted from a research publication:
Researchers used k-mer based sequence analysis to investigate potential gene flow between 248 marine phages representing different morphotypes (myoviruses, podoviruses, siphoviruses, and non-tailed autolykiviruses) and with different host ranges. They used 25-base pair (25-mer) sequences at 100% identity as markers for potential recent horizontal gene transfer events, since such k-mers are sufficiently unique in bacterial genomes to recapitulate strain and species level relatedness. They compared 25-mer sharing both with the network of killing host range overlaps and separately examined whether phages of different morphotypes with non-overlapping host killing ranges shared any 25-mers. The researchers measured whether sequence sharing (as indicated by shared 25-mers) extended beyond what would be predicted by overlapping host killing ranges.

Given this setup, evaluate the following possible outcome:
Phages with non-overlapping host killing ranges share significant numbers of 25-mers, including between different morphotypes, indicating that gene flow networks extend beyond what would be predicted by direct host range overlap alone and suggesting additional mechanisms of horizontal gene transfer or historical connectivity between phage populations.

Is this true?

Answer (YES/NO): YES